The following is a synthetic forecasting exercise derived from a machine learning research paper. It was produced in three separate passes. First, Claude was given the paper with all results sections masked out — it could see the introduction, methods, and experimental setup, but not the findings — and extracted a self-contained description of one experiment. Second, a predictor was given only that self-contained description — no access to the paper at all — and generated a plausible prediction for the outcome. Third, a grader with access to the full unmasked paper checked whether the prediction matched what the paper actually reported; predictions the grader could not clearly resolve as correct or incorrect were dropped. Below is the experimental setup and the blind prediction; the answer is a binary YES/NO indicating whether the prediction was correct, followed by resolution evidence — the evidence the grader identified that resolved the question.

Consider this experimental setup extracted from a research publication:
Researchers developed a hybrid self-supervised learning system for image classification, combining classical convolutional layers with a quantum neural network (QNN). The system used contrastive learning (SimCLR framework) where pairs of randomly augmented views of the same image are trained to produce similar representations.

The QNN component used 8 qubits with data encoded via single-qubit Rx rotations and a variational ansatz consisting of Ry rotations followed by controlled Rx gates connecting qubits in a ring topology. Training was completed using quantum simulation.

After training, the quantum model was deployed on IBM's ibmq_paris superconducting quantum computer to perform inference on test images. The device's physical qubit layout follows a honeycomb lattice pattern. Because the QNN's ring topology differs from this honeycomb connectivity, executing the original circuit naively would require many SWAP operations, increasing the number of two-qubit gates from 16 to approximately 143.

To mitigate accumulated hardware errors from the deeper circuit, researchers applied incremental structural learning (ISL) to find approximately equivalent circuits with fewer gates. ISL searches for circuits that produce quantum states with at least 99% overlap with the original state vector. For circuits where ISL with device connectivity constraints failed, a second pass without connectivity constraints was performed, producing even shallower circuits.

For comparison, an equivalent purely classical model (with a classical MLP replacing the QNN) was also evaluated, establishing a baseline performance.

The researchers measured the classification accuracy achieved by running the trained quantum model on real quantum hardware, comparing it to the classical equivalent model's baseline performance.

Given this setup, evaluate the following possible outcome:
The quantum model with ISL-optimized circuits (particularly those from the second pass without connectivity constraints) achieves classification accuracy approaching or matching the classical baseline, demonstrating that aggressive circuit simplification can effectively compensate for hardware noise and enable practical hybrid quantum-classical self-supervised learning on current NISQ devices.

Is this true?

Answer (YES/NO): YES